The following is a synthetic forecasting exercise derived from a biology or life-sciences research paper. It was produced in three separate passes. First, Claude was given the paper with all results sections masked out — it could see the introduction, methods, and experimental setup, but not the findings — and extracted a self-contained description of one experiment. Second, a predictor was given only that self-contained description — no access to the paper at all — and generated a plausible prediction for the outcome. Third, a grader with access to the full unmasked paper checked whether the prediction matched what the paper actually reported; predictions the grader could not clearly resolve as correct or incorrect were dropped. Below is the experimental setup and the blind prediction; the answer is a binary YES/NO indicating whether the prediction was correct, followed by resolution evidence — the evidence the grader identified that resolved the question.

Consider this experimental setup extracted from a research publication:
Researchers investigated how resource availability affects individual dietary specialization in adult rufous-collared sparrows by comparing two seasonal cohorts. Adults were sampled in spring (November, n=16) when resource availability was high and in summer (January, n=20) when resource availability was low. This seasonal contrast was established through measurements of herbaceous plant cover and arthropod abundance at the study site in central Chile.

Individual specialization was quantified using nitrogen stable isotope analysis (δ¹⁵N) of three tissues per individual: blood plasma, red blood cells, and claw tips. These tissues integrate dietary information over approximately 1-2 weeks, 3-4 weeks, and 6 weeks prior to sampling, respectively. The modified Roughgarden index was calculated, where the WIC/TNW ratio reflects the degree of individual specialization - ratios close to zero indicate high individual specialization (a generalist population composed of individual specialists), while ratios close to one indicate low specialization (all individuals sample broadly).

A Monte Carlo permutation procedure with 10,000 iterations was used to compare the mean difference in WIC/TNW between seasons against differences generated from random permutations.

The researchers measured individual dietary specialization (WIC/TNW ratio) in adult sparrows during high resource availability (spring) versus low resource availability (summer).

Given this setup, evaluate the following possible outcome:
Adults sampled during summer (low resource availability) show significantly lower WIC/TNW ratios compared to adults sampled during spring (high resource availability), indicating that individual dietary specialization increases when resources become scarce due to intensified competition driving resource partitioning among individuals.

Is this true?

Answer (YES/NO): NO